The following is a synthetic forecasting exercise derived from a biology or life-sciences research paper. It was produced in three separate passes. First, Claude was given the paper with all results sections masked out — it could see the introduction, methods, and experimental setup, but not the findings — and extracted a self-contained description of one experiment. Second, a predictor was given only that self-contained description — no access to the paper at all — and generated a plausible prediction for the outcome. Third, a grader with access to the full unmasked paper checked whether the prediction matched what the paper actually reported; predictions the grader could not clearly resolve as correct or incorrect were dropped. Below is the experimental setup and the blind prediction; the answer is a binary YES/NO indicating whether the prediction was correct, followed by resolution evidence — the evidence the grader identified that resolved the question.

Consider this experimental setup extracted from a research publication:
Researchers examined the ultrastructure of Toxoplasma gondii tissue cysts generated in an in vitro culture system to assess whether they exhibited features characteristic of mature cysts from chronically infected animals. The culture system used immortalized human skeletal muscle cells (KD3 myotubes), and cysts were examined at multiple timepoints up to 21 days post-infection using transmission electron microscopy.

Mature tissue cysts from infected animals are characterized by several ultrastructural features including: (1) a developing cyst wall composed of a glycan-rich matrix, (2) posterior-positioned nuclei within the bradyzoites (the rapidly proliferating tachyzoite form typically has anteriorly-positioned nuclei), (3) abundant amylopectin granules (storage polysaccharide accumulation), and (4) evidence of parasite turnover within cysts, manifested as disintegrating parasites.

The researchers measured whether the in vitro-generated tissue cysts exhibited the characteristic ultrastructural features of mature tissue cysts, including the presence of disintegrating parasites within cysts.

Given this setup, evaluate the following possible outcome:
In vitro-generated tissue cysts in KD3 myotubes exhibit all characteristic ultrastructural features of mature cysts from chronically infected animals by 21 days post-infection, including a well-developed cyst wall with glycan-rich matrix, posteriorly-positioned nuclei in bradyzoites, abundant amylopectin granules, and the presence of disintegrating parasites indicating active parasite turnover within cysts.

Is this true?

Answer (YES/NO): YES